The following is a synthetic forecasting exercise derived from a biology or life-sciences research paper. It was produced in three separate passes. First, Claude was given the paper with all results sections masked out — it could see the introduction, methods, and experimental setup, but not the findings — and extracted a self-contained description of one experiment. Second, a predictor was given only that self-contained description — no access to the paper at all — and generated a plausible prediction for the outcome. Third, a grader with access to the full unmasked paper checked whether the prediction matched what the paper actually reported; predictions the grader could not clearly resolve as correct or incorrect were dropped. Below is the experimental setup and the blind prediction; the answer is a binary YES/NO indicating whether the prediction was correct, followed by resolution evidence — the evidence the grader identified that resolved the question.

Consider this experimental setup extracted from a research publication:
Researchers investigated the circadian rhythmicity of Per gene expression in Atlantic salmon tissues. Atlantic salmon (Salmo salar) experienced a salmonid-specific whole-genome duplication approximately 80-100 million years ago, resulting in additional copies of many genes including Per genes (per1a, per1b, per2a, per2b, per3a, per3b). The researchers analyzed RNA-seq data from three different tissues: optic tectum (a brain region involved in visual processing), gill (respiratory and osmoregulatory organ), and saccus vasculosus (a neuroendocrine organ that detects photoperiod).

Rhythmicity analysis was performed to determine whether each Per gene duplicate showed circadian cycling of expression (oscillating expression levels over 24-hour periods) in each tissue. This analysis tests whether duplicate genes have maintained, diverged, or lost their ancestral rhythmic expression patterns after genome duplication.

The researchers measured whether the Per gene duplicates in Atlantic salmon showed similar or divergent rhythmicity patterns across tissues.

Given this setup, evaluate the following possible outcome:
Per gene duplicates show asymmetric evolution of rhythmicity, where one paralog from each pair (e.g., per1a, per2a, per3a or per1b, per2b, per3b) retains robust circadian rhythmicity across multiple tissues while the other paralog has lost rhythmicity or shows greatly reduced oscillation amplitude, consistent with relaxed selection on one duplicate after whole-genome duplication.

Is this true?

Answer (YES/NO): NO